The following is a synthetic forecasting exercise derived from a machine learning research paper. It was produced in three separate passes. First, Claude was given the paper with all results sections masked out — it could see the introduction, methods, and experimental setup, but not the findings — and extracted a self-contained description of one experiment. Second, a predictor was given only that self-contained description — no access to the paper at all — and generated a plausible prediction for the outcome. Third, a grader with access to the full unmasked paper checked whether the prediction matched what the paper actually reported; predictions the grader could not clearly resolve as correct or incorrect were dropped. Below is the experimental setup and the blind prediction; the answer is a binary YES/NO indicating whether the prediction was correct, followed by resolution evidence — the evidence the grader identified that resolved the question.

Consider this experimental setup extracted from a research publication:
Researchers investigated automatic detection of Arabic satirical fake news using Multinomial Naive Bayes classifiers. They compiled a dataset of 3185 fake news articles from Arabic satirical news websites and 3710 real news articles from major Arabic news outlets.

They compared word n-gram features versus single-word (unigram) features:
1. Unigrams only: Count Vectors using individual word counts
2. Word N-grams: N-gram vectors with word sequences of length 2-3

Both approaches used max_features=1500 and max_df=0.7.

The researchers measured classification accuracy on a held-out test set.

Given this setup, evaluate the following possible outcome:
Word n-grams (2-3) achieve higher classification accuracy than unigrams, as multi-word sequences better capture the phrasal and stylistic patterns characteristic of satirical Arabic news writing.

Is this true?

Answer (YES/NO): NO